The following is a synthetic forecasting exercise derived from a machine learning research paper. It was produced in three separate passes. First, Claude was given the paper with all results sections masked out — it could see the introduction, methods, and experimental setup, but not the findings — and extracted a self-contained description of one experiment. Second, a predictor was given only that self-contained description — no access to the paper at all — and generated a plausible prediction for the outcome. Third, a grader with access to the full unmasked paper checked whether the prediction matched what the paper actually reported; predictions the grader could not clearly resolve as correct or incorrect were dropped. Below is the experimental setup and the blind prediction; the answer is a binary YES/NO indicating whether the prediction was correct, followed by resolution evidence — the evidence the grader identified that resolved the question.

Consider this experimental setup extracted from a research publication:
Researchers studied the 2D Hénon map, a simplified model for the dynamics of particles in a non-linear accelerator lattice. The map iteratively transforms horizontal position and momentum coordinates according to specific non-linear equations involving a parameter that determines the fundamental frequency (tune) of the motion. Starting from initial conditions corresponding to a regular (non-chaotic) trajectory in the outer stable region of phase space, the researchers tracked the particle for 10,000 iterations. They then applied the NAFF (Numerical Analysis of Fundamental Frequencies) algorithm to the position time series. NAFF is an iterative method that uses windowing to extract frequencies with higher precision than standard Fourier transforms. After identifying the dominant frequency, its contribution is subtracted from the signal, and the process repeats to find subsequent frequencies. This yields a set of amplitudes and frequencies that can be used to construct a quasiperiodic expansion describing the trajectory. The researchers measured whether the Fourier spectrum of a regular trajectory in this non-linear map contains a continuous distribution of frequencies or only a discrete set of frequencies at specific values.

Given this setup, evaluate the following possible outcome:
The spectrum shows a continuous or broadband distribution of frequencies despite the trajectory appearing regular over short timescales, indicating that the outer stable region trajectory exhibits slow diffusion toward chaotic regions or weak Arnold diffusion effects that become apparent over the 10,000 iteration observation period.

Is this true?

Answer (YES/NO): NO